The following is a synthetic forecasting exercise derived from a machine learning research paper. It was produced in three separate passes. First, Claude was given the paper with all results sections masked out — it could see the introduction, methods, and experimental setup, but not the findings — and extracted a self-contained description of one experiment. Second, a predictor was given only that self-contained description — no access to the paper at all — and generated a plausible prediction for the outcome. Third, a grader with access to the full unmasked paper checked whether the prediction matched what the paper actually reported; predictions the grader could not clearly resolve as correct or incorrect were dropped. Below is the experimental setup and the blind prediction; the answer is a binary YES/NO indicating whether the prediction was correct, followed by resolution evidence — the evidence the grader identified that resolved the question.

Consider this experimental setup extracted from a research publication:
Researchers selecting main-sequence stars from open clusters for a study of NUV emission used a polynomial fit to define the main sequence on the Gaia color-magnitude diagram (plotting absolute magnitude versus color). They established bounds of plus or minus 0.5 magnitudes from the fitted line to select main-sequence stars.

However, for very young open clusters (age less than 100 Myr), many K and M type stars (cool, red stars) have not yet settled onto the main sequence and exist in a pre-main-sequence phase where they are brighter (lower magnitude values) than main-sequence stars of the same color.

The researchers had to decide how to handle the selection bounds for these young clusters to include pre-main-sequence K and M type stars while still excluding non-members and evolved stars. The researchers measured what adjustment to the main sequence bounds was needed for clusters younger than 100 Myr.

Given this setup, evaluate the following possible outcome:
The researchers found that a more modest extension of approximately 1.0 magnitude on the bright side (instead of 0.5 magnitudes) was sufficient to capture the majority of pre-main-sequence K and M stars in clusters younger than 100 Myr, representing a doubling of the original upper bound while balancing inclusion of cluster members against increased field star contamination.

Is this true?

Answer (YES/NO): NO